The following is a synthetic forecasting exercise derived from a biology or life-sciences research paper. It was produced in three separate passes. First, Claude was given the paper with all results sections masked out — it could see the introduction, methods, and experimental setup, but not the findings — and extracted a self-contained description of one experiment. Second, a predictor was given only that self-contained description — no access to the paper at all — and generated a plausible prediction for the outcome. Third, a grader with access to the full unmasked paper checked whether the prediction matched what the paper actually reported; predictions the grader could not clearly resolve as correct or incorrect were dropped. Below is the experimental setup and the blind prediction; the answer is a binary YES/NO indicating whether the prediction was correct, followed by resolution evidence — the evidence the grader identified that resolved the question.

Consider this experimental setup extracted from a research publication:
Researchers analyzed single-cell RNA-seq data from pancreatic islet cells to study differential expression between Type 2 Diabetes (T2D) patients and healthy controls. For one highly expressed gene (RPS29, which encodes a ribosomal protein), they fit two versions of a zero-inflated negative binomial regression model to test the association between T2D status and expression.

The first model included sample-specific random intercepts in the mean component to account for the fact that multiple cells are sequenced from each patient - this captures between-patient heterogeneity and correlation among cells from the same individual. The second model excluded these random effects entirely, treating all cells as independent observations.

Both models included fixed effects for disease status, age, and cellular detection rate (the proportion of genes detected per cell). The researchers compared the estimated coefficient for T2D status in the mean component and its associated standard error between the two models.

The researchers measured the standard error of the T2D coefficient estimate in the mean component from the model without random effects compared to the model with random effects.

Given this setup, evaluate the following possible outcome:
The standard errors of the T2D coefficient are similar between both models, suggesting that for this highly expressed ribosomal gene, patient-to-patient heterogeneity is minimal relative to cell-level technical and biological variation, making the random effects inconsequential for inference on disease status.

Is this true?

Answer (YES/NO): NO